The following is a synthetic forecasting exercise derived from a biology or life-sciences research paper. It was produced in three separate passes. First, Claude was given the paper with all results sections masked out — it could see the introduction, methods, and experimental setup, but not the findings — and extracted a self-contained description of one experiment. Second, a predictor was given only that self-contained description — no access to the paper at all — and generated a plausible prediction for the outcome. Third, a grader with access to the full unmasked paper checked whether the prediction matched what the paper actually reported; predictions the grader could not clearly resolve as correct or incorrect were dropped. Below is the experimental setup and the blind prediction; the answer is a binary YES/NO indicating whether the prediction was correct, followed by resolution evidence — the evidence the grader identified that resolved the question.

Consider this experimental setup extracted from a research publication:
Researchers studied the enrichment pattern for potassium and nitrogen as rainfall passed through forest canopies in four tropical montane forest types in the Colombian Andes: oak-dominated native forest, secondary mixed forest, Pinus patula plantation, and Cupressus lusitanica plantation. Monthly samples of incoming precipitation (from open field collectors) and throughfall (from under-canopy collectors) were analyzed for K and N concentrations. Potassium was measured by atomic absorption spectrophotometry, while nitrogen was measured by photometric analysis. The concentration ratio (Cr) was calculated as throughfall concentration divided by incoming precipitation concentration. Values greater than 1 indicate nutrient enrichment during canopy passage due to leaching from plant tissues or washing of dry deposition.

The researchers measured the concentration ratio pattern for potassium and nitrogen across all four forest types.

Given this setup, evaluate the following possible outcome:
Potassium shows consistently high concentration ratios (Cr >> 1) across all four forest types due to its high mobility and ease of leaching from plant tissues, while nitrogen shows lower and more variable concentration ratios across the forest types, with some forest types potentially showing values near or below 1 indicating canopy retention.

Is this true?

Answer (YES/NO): NO